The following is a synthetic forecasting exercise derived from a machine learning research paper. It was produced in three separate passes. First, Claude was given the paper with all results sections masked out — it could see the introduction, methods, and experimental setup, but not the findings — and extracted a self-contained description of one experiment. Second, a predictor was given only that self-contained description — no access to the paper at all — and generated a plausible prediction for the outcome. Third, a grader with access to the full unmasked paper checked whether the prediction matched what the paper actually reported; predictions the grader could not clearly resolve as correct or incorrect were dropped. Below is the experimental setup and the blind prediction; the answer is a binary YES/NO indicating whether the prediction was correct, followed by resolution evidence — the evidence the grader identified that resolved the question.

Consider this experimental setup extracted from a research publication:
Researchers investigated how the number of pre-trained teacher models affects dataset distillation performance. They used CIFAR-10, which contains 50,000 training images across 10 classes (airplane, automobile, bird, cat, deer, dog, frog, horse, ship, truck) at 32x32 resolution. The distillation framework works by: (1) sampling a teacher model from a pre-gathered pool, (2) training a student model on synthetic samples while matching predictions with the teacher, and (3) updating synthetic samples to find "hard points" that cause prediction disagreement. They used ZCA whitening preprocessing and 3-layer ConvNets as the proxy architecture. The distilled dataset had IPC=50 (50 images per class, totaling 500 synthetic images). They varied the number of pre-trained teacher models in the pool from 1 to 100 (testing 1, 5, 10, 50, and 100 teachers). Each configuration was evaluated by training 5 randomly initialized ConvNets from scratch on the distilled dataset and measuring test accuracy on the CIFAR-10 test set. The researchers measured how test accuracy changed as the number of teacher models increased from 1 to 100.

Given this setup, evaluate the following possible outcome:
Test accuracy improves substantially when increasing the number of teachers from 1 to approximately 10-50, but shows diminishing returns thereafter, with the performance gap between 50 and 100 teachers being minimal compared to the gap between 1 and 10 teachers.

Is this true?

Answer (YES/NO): YES